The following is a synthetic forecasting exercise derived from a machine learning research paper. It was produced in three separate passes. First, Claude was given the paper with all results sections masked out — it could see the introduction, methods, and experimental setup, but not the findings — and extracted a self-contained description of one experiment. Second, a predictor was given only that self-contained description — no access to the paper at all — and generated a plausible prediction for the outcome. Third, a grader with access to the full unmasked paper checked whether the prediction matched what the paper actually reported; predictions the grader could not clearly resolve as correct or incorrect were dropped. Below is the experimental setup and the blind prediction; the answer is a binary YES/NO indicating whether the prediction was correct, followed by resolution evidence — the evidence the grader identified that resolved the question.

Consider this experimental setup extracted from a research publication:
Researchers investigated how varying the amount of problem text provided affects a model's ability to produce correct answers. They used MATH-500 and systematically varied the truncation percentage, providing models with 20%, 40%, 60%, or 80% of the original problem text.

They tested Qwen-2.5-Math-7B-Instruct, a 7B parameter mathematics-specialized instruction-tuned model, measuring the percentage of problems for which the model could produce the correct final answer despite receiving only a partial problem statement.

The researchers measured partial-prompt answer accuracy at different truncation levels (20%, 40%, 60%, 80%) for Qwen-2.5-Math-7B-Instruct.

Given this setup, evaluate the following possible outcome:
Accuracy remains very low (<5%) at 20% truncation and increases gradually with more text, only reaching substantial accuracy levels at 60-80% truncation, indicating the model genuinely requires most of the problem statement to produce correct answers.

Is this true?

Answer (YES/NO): NO